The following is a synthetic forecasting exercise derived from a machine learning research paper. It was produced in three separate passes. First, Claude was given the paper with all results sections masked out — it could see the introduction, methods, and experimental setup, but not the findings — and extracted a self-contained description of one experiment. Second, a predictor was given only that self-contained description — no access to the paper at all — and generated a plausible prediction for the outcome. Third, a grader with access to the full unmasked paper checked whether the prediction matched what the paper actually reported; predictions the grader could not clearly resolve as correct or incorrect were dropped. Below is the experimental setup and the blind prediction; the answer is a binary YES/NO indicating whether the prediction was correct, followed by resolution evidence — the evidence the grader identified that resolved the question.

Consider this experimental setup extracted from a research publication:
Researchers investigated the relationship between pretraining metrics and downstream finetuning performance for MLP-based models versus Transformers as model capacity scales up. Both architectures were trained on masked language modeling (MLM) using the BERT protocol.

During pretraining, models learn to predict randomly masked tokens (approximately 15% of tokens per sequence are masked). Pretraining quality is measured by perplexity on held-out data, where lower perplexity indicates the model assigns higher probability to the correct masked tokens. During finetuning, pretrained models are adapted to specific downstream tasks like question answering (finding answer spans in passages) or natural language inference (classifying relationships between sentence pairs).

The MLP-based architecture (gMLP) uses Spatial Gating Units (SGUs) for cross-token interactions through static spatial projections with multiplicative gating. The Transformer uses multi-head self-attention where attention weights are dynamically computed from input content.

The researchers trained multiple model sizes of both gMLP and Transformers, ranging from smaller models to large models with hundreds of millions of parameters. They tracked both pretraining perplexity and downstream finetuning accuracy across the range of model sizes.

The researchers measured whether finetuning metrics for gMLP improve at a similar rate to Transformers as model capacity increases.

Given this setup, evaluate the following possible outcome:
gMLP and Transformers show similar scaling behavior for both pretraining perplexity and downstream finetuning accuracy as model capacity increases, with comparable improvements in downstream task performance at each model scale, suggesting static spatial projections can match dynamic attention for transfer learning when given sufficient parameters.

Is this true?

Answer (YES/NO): YES